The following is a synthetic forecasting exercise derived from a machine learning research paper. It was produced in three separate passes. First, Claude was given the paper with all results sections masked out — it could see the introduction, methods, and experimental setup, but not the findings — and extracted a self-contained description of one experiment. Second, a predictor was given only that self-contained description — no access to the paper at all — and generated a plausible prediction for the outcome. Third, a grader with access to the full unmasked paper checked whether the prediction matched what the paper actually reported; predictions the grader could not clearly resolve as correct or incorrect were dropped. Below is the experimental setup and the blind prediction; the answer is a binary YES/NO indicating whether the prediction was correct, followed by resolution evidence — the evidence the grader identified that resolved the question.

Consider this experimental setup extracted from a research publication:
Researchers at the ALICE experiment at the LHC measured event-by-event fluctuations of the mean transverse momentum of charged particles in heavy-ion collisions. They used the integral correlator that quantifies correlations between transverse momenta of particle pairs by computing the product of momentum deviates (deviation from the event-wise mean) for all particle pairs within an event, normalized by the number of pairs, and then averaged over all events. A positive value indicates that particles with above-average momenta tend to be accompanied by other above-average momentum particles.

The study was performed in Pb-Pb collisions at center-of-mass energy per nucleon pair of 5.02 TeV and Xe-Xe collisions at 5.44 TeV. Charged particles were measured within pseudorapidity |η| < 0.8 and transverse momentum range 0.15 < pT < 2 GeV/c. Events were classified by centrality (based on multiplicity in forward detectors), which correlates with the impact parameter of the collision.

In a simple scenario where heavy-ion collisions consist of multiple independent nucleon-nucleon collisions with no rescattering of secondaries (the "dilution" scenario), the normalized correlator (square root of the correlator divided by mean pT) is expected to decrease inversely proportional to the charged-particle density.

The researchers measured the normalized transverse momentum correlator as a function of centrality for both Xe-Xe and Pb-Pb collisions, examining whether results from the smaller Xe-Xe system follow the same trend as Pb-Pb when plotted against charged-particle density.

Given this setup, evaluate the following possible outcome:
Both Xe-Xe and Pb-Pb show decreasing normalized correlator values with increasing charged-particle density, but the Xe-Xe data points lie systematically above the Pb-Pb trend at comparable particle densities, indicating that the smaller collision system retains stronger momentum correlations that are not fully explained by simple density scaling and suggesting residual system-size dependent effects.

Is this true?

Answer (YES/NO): NO